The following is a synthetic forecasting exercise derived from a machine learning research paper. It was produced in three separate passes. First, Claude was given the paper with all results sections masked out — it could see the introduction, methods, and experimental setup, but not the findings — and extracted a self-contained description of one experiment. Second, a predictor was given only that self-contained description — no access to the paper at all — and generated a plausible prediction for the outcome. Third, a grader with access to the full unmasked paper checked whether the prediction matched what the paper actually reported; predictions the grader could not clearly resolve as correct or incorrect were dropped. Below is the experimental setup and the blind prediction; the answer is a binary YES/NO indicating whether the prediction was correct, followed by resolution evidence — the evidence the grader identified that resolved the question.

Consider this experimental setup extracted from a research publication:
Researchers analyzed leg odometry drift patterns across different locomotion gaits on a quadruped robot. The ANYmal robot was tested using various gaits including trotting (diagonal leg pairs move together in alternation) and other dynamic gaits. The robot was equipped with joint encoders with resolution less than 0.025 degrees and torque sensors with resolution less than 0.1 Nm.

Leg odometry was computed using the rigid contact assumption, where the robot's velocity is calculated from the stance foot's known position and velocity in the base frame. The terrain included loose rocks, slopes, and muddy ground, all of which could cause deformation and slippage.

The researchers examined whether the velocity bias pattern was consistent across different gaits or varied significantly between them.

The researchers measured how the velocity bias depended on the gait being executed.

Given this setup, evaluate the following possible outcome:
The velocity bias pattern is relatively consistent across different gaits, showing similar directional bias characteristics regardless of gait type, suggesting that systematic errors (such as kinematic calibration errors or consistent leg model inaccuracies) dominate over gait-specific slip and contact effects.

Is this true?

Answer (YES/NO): NO